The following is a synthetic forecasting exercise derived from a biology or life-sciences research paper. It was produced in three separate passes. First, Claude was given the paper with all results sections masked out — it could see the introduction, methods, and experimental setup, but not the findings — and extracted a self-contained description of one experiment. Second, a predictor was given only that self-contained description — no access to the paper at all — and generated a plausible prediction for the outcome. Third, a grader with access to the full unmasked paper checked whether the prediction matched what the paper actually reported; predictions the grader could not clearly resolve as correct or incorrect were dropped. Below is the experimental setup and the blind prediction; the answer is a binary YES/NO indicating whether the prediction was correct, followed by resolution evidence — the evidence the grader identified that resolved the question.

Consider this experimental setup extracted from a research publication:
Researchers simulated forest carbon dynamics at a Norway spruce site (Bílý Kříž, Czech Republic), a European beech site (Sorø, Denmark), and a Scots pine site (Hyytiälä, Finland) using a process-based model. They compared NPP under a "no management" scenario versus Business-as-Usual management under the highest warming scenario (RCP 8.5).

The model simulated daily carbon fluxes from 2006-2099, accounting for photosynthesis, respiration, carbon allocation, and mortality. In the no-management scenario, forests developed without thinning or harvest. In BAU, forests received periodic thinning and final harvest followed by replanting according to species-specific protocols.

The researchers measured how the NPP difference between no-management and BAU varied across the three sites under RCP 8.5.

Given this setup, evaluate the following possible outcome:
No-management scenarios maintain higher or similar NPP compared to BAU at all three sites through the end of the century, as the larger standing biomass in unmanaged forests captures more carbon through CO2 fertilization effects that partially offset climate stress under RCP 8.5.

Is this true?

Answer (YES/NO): NO